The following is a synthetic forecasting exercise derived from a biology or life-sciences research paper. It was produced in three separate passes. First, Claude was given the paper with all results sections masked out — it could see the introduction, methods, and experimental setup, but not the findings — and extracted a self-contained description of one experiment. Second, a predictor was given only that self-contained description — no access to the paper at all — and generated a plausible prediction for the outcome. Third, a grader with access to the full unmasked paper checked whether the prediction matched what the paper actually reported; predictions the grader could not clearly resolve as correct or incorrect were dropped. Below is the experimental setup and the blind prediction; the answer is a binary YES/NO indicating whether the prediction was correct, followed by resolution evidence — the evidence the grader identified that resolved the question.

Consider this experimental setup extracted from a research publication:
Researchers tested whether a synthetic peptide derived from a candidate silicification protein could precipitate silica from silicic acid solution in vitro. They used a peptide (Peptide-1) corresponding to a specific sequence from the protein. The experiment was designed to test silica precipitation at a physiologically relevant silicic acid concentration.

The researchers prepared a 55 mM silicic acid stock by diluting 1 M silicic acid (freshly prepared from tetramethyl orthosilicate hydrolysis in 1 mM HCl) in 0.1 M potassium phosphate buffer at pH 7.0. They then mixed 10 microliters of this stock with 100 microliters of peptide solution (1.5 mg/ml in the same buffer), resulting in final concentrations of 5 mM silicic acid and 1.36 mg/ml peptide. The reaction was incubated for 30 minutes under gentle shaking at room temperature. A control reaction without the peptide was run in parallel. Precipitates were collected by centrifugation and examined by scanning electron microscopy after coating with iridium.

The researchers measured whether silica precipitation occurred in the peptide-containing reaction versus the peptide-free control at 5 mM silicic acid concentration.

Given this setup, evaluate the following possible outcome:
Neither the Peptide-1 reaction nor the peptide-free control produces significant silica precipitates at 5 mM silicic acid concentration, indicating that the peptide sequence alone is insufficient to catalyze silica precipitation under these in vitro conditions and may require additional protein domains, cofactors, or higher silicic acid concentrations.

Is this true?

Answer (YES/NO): NO